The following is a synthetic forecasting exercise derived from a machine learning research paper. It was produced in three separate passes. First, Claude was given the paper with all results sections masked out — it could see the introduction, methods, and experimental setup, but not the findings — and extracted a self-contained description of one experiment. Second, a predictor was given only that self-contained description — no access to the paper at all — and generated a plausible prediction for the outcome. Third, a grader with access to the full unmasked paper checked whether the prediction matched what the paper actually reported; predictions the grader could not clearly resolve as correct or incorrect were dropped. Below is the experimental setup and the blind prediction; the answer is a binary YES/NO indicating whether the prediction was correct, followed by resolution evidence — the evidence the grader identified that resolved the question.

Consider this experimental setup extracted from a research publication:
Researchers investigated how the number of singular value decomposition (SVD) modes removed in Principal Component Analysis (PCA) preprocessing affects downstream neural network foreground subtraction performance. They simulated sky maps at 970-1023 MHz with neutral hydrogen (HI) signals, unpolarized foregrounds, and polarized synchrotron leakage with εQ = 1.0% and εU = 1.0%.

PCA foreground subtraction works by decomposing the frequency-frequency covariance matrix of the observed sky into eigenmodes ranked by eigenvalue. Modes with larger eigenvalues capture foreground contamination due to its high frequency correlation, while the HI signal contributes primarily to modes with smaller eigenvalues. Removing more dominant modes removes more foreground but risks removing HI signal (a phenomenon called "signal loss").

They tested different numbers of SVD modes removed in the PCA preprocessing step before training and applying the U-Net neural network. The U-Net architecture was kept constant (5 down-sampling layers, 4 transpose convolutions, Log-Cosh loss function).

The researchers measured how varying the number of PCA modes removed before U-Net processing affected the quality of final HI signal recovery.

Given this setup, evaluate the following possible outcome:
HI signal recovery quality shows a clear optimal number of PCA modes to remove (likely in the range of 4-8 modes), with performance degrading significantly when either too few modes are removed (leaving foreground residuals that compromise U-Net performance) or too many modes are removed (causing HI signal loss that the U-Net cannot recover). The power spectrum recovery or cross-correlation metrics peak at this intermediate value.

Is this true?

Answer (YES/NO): NO